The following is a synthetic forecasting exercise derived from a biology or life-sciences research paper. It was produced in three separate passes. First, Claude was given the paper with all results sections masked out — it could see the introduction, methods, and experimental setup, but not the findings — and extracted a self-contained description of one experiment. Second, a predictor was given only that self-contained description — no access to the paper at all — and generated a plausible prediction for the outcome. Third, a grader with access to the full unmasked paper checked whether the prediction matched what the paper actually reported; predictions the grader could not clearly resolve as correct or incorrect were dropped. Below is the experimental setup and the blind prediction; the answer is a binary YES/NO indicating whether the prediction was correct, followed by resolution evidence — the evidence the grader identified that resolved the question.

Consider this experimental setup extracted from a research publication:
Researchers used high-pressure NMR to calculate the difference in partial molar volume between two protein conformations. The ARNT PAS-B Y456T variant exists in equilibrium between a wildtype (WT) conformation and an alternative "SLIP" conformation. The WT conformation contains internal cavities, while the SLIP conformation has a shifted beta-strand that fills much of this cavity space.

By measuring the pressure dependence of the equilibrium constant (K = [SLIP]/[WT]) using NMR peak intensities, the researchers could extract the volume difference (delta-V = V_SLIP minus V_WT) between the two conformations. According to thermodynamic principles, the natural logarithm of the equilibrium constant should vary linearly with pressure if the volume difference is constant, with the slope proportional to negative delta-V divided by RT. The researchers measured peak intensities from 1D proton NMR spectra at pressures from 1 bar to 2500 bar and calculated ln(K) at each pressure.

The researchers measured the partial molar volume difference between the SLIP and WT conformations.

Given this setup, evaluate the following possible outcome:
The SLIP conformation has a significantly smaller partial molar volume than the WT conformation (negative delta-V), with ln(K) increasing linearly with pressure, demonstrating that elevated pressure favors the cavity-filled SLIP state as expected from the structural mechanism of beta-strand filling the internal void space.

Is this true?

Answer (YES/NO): NO